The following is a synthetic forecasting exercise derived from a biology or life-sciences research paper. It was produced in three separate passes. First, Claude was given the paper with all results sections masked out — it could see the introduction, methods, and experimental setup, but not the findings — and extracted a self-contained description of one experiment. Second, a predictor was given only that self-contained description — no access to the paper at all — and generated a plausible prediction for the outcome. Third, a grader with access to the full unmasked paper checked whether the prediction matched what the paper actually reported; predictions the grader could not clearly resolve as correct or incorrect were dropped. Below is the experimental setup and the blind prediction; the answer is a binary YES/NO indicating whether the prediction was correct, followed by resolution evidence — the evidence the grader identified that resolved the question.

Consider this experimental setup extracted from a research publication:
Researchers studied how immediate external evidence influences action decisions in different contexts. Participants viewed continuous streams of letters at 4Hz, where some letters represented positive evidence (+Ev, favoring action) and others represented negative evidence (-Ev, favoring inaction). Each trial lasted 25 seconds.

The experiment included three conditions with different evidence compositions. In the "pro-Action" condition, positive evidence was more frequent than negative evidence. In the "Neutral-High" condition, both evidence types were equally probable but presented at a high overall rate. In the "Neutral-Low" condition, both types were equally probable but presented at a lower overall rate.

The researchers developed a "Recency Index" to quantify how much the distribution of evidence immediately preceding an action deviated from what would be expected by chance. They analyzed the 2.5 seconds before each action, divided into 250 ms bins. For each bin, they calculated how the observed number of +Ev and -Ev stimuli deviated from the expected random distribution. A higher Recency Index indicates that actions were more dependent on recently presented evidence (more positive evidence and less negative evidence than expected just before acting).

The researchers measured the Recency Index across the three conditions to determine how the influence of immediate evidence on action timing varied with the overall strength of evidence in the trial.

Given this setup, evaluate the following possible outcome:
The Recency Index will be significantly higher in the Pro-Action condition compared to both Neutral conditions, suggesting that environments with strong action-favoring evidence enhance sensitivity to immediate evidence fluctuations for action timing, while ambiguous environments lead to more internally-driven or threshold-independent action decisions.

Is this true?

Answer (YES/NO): NO